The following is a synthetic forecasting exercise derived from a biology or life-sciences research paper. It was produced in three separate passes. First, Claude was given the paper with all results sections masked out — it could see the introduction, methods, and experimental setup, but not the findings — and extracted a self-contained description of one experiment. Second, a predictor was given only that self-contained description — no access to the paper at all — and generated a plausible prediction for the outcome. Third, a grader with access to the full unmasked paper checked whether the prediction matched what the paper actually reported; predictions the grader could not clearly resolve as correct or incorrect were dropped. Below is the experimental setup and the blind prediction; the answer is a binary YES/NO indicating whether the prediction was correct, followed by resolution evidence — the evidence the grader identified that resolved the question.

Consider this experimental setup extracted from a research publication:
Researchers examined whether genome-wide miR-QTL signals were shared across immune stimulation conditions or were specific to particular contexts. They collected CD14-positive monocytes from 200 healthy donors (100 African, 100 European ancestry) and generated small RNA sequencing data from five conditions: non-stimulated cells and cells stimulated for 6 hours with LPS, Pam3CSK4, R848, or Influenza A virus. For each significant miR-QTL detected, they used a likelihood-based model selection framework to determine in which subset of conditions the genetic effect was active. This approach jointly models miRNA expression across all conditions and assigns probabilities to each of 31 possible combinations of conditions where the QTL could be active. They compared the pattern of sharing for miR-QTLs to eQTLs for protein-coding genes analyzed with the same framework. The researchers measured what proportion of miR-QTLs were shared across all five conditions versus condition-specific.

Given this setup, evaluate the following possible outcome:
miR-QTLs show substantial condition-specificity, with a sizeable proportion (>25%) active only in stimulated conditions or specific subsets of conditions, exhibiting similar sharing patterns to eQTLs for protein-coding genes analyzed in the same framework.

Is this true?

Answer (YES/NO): NO